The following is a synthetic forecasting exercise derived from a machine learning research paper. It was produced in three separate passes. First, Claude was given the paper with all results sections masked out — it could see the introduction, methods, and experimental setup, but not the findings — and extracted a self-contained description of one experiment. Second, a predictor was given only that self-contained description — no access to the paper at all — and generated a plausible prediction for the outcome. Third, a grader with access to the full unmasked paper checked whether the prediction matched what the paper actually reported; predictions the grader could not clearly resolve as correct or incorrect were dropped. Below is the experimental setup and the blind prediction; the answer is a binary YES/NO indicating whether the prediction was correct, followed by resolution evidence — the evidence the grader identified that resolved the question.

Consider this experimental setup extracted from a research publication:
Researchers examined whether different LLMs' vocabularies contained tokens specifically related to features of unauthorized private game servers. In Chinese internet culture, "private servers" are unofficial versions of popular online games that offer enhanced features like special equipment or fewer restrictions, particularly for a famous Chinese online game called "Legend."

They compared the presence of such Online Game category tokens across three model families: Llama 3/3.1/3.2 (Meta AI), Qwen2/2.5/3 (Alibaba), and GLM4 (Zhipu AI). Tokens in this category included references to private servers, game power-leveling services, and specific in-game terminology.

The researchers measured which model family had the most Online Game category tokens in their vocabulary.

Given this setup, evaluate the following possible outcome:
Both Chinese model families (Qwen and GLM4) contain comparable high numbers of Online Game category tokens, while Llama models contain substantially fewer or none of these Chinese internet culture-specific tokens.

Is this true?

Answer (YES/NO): NO